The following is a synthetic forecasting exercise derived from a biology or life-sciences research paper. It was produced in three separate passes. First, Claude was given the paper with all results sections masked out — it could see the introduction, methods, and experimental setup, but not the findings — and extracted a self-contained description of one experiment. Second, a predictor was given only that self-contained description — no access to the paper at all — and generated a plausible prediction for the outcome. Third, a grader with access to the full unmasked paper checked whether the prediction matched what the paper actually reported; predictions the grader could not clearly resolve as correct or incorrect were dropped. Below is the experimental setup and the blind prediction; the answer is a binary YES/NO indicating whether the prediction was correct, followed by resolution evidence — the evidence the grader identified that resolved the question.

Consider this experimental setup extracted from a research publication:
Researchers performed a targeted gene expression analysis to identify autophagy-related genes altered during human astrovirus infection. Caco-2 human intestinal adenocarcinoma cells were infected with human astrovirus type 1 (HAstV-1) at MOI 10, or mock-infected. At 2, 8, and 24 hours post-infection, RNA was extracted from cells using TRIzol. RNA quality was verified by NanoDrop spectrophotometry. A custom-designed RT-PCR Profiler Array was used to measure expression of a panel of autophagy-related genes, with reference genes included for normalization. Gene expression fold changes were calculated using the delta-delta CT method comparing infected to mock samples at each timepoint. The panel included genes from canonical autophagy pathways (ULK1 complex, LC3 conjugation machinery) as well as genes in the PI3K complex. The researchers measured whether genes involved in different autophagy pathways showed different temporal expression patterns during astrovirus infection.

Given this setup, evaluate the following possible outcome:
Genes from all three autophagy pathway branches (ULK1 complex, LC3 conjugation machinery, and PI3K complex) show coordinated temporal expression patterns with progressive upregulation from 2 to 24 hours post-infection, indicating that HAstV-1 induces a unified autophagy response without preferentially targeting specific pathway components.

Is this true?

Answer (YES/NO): NO